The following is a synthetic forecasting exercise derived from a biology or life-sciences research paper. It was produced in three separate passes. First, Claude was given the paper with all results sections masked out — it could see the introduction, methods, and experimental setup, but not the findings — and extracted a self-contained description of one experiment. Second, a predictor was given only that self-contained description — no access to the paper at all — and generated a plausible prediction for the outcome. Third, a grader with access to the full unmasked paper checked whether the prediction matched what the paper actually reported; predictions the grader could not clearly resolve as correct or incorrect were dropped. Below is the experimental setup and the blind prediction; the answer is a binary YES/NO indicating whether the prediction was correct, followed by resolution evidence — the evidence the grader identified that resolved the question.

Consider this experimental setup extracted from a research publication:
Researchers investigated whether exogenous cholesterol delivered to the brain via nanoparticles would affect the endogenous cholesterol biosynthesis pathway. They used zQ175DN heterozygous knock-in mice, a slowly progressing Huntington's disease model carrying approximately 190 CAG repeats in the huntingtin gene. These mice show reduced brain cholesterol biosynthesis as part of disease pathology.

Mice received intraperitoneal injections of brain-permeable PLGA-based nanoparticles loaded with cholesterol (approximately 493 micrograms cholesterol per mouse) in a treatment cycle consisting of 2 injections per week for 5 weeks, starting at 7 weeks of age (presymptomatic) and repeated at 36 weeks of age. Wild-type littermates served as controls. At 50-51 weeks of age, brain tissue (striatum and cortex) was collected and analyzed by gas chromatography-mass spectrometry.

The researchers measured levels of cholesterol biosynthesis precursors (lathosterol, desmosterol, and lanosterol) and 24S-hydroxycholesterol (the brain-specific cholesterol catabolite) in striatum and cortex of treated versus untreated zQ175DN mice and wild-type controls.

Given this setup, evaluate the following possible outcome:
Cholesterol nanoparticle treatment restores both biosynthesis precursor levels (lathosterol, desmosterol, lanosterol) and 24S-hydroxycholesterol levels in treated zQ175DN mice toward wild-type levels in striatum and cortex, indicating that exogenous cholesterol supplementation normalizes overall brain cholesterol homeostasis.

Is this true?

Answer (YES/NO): NO